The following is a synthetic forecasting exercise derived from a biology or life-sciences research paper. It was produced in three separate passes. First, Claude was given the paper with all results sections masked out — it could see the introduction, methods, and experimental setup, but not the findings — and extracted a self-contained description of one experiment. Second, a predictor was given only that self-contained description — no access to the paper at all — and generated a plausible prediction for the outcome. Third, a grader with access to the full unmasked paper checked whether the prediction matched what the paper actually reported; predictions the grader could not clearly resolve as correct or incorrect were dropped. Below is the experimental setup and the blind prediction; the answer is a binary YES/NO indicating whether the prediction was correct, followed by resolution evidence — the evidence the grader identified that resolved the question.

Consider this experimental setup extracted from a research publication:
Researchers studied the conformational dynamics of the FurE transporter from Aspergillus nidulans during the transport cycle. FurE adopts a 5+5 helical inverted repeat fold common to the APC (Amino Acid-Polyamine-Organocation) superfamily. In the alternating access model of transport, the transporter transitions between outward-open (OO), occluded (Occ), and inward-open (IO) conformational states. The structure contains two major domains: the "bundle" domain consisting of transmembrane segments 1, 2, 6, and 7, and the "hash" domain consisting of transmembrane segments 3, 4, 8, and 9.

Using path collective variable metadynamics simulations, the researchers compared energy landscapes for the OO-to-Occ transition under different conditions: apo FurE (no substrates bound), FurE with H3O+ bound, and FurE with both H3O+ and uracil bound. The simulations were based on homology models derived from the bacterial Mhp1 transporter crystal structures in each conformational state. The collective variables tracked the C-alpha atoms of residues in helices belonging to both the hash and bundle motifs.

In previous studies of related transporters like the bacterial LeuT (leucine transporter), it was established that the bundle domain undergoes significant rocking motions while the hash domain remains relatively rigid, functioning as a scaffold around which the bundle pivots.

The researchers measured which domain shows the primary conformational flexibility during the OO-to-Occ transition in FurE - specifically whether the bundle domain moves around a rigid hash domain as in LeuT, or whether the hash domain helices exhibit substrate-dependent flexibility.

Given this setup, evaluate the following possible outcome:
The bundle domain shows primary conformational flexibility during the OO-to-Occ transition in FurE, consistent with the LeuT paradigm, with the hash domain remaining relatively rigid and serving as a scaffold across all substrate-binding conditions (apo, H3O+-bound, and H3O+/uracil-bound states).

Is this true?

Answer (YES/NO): NO